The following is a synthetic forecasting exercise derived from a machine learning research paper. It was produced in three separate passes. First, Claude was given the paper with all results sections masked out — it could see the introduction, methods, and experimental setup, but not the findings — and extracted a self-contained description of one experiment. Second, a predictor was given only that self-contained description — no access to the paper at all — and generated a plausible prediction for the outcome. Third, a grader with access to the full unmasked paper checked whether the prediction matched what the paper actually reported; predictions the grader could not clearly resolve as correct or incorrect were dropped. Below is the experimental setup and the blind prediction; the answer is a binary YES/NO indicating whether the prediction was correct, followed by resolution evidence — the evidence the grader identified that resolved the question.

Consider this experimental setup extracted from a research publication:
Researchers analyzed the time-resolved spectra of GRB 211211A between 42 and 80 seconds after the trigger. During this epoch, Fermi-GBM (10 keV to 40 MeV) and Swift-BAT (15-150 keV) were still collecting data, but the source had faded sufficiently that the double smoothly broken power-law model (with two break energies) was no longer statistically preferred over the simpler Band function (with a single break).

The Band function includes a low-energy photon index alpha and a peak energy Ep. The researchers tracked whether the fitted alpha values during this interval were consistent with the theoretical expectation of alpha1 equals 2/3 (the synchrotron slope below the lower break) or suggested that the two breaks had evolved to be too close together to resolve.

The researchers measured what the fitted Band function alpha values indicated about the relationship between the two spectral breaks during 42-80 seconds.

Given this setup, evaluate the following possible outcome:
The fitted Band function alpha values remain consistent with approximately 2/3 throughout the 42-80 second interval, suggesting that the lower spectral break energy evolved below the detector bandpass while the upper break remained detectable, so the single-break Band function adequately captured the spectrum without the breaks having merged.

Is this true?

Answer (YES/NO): NO